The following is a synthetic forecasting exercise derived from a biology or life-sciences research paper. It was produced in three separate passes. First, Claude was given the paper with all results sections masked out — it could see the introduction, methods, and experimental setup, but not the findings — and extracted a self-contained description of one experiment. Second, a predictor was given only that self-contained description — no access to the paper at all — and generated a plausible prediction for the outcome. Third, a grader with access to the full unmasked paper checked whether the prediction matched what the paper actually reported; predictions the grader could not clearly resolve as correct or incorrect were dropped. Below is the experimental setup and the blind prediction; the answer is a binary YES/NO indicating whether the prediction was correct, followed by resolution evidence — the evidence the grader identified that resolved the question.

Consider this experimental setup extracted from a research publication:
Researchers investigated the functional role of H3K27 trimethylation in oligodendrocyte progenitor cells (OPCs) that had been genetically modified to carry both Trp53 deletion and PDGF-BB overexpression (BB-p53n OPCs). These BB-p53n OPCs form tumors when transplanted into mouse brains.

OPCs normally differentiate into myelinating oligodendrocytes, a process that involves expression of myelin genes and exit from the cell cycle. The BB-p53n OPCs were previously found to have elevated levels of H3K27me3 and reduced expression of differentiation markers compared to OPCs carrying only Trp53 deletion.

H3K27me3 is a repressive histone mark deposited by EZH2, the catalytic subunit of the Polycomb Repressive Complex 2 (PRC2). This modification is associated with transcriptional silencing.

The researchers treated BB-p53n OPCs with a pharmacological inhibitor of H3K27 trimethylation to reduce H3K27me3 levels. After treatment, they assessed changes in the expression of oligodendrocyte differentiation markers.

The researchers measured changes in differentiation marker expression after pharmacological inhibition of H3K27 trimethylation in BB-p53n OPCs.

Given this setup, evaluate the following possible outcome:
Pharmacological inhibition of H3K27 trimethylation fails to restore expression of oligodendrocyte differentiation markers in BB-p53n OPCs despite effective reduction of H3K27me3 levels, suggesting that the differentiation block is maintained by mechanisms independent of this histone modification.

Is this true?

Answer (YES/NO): NO